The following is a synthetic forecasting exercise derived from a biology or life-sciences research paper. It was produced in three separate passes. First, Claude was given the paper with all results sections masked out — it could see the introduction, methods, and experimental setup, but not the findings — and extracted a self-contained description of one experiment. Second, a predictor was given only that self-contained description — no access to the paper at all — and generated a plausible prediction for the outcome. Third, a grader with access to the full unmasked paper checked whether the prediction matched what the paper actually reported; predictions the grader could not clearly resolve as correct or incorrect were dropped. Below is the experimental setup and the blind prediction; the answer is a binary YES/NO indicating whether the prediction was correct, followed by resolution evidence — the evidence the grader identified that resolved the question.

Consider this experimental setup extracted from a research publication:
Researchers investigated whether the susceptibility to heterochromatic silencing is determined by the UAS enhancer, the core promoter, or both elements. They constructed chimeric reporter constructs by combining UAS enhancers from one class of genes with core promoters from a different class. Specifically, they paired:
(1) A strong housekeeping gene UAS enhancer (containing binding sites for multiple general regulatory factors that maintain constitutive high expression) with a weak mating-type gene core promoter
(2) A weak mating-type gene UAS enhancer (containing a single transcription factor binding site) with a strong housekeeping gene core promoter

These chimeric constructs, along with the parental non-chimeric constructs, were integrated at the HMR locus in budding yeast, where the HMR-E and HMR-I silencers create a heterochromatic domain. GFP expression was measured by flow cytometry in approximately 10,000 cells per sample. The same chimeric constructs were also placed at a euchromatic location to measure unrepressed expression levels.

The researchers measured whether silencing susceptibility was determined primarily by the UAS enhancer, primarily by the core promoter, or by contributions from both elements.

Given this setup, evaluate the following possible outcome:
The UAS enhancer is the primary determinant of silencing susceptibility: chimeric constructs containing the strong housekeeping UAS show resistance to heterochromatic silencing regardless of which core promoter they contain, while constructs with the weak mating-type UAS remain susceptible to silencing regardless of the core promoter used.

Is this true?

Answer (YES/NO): NO